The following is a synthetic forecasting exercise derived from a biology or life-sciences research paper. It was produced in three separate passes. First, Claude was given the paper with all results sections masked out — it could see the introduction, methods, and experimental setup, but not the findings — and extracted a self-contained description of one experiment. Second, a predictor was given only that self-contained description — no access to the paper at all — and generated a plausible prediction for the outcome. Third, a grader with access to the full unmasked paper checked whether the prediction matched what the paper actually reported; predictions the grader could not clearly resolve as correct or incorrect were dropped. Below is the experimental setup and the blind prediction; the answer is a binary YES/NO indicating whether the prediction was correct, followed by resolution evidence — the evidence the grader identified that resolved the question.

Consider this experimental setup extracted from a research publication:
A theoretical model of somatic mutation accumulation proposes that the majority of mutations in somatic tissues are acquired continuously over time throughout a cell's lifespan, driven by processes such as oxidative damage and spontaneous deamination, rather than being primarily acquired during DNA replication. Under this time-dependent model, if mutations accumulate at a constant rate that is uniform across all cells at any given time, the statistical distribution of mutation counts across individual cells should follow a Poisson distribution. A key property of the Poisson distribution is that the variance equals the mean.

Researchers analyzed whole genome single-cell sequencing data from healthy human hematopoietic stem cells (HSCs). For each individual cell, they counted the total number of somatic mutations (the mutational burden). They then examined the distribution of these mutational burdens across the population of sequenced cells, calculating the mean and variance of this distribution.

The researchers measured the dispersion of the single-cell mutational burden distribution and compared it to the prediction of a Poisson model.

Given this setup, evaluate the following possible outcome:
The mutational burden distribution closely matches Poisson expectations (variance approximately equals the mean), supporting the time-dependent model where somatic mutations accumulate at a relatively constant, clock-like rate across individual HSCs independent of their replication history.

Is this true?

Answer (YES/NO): NO